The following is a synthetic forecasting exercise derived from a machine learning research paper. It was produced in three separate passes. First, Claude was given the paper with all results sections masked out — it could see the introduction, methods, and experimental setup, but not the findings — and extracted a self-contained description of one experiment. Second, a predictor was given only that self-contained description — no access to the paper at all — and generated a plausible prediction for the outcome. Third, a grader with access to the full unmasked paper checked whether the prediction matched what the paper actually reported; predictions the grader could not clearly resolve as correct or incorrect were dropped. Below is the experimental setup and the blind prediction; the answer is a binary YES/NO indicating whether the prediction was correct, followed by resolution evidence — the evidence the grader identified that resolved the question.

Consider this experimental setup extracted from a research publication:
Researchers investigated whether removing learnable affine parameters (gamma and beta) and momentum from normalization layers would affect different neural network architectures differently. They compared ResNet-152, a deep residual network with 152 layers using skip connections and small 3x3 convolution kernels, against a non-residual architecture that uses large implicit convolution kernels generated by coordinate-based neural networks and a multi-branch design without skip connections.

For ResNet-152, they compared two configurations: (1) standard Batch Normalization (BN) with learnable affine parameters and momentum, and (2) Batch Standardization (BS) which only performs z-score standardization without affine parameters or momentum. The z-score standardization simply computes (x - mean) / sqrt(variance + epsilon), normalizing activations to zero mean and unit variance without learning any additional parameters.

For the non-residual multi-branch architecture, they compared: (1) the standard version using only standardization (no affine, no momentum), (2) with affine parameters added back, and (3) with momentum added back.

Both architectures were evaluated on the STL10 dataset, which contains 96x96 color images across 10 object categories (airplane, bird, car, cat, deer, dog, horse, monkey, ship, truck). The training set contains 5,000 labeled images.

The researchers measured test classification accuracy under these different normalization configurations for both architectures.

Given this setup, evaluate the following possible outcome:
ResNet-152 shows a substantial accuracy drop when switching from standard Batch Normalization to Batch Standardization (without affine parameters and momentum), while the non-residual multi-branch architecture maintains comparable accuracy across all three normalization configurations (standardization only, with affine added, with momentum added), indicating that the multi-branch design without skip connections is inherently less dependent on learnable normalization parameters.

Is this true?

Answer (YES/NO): YES